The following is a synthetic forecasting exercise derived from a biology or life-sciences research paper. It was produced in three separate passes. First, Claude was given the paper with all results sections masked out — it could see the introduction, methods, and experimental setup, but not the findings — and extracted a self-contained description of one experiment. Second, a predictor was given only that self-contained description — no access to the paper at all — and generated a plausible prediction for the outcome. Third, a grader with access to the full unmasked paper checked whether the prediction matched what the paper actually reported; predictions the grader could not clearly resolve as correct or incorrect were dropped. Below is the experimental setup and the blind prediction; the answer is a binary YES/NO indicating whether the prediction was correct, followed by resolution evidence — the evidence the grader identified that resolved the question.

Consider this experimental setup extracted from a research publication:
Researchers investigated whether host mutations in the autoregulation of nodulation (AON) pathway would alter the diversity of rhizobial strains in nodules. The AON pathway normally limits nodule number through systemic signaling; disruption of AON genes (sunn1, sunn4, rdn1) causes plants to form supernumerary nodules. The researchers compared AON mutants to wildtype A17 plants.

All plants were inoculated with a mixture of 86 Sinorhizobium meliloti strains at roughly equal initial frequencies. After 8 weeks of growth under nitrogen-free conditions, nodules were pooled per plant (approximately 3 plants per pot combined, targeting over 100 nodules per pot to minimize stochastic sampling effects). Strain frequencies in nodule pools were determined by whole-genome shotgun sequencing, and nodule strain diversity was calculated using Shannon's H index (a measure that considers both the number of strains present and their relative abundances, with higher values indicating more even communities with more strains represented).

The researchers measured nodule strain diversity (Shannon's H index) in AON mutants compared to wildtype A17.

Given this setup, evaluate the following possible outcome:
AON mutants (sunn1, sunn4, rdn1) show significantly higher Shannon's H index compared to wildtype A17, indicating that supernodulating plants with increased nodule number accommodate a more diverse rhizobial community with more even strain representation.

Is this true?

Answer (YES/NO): NO